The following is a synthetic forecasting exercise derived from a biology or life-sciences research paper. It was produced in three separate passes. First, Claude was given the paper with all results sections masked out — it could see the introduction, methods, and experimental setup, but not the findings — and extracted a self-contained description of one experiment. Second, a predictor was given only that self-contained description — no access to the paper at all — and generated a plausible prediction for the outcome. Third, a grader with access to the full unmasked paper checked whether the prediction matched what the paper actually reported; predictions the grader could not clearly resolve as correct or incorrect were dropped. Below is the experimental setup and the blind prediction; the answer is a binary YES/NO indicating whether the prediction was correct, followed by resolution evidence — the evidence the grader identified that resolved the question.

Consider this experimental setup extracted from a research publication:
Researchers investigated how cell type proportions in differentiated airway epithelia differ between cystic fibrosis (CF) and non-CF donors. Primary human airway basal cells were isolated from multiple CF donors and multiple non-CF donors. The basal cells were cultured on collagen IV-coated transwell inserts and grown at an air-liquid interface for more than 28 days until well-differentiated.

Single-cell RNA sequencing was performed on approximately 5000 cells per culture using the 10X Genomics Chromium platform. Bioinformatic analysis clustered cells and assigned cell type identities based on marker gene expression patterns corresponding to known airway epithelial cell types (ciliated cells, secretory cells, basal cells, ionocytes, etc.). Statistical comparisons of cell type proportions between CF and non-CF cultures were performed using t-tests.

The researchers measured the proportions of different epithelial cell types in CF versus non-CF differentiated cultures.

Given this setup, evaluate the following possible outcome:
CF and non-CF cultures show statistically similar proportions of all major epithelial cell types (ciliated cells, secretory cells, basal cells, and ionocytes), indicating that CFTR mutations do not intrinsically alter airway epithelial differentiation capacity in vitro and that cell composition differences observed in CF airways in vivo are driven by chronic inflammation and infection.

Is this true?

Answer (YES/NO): NO